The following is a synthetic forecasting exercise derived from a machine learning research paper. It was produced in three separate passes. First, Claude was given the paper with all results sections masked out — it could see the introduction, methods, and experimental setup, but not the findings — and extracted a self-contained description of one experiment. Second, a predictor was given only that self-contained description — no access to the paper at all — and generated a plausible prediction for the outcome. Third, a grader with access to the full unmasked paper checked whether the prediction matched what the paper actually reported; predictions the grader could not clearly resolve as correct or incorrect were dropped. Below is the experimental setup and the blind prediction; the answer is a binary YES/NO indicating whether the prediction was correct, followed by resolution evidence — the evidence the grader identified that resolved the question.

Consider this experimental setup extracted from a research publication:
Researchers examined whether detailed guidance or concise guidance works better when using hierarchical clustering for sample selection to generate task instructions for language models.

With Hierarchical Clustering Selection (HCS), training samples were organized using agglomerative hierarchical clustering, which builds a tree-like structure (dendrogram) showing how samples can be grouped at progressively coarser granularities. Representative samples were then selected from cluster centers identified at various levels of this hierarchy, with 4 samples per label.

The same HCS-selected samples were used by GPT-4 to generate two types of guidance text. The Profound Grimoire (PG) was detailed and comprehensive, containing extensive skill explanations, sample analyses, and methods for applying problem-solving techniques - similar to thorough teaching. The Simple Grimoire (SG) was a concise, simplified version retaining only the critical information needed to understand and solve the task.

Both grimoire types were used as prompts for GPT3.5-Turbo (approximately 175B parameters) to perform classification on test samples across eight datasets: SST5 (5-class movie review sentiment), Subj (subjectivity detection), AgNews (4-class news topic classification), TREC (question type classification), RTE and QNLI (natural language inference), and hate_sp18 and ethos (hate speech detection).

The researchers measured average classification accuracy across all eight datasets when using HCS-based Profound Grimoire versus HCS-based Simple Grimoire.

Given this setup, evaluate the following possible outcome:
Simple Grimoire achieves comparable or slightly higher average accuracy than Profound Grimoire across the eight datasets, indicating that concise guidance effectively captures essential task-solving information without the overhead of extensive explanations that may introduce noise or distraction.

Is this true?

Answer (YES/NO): YES